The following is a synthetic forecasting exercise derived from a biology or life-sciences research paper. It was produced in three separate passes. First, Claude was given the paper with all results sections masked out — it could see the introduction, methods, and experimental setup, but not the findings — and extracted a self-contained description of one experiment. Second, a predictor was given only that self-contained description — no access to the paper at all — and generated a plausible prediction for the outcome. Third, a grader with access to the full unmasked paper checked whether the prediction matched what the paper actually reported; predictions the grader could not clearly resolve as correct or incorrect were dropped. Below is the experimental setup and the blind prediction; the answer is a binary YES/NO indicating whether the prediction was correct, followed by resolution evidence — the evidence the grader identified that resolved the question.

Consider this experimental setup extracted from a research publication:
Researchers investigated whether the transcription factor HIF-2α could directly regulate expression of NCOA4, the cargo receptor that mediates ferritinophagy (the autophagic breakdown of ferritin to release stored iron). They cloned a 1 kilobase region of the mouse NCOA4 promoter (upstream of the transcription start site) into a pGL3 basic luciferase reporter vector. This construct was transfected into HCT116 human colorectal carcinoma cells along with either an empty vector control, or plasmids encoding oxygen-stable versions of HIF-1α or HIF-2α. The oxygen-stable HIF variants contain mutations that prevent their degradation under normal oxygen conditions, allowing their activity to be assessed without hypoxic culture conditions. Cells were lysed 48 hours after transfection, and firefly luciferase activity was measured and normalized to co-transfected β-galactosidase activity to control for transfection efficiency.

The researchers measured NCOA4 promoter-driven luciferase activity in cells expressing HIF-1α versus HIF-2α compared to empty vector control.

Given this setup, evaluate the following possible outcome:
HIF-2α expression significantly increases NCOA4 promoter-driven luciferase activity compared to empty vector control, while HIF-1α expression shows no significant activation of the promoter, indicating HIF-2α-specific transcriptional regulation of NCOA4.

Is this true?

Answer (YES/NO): YES